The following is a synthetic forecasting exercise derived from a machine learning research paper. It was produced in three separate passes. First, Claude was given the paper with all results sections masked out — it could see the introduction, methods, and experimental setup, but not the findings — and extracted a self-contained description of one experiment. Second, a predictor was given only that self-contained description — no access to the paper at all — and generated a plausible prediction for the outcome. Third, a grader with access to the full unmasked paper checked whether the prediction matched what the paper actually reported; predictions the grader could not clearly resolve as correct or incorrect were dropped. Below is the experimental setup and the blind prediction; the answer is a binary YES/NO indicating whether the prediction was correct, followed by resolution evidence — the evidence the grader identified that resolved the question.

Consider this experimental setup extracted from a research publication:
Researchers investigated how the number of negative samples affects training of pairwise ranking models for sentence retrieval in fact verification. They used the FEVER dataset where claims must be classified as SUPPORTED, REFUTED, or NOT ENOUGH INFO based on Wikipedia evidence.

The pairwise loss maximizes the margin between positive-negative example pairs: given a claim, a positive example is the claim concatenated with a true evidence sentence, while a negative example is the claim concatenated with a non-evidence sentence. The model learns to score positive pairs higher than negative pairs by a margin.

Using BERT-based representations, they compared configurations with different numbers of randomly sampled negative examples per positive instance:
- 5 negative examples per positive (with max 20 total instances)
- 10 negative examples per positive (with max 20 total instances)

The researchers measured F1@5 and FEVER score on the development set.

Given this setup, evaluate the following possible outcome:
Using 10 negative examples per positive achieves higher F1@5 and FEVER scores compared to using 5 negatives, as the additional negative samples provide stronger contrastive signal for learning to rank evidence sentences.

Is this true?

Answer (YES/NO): NO